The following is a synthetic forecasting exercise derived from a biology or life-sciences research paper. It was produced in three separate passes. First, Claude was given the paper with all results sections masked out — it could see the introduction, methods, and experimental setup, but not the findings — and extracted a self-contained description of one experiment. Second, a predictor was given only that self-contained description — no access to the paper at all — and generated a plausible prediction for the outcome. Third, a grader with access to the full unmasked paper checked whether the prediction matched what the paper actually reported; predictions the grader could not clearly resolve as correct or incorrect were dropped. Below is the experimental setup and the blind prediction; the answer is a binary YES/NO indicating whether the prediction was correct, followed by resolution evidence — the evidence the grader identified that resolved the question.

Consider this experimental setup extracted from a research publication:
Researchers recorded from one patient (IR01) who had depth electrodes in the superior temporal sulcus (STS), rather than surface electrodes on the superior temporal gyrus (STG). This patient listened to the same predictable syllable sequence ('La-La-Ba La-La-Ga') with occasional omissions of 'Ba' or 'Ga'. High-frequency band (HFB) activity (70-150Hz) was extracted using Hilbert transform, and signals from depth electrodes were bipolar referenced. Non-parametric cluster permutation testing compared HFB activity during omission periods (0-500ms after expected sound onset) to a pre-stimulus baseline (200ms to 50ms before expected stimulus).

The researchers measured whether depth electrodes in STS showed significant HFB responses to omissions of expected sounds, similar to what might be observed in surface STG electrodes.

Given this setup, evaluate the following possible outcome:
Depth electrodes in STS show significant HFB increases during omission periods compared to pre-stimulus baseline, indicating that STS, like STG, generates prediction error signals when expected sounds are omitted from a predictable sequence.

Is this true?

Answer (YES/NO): YES